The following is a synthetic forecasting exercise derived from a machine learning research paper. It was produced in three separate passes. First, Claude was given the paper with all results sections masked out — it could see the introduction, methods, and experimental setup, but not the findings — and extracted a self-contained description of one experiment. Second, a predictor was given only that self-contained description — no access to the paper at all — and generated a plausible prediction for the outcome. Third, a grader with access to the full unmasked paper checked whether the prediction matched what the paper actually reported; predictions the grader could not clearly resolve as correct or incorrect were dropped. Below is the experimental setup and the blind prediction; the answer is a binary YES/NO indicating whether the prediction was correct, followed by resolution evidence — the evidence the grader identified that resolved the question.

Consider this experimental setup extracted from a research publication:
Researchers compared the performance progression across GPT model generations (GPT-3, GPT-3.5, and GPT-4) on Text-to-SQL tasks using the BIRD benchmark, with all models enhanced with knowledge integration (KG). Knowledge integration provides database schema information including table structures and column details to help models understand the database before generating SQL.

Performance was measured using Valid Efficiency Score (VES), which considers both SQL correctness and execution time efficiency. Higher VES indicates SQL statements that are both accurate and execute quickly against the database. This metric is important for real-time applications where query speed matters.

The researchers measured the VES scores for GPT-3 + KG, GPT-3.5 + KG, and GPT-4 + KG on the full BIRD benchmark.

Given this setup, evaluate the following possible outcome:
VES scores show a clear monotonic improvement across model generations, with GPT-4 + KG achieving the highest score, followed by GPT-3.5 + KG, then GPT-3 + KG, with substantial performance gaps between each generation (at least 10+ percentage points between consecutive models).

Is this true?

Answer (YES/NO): NO